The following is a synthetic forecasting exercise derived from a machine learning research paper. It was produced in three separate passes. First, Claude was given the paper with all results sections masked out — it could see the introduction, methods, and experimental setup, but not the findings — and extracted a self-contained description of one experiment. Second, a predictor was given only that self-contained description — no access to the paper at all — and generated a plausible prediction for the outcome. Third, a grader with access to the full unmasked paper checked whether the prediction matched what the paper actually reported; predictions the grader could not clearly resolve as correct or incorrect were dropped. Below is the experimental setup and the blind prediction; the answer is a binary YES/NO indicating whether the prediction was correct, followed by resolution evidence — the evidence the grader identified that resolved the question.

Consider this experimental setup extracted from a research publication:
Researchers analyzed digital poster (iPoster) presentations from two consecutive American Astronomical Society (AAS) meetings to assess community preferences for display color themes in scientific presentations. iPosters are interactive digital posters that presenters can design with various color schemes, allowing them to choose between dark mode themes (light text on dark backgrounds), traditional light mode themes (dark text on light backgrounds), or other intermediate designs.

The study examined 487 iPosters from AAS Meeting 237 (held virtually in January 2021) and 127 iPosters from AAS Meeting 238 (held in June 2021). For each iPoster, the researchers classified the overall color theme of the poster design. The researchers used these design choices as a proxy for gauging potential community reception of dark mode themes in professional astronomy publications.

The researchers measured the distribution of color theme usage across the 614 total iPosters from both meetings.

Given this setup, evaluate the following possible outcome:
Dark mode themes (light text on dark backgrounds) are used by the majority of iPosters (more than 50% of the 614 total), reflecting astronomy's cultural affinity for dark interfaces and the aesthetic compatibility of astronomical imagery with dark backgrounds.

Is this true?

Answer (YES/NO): NO